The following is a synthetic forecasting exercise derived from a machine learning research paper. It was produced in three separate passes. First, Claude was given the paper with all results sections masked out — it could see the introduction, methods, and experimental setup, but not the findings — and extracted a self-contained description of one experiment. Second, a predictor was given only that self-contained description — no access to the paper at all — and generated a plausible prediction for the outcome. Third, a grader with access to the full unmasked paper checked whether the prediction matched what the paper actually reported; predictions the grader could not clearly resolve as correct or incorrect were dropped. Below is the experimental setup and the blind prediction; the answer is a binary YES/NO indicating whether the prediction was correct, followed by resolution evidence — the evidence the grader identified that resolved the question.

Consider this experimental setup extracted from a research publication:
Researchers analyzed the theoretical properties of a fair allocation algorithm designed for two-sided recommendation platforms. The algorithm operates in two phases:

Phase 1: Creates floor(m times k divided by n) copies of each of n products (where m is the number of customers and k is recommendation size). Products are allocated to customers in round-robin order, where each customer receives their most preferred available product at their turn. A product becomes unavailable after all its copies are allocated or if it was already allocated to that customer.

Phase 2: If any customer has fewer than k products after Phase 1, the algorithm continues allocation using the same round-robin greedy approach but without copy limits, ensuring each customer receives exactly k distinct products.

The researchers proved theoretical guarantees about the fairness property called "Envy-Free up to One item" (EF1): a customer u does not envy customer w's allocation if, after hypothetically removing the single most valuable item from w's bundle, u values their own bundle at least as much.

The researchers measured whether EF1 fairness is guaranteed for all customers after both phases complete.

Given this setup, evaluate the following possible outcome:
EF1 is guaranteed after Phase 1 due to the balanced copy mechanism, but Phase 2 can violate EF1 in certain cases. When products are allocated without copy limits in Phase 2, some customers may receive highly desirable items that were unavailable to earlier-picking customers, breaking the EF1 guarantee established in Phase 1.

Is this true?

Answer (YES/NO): NO